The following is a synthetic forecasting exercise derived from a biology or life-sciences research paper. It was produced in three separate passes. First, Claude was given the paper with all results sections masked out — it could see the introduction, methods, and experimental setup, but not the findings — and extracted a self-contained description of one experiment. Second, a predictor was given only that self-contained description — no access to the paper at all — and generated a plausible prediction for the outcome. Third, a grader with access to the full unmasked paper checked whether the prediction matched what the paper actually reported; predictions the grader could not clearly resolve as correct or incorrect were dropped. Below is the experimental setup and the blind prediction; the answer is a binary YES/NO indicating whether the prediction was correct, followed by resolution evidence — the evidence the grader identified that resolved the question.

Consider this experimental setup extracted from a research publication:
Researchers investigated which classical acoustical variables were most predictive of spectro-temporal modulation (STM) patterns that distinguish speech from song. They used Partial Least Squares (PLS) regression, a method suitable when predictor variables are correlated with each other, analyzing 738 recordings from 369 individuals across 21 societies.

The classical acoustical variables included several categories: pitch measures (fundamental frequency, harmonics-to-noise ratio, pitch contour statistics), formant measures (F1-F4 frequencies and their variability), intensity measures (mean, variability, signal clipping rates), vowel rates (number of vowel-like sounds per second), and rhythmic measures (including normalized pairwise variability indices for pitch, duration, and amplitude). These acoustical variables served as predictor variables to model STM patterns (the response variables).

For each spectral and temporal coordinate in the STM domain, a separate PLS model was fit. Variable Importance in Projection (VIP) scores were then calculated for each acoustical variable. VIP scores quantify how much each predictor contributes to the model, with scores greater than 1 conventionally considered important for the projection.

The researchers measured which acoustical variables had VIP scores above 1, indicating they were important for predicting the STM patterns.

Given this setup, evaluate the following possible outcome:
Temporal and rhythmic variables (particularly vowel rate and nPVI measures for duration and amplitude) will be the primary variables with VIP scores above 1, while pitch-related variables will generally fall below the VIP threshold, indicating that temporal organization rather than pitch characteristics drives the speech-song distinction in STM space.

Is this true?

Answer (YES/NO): NO